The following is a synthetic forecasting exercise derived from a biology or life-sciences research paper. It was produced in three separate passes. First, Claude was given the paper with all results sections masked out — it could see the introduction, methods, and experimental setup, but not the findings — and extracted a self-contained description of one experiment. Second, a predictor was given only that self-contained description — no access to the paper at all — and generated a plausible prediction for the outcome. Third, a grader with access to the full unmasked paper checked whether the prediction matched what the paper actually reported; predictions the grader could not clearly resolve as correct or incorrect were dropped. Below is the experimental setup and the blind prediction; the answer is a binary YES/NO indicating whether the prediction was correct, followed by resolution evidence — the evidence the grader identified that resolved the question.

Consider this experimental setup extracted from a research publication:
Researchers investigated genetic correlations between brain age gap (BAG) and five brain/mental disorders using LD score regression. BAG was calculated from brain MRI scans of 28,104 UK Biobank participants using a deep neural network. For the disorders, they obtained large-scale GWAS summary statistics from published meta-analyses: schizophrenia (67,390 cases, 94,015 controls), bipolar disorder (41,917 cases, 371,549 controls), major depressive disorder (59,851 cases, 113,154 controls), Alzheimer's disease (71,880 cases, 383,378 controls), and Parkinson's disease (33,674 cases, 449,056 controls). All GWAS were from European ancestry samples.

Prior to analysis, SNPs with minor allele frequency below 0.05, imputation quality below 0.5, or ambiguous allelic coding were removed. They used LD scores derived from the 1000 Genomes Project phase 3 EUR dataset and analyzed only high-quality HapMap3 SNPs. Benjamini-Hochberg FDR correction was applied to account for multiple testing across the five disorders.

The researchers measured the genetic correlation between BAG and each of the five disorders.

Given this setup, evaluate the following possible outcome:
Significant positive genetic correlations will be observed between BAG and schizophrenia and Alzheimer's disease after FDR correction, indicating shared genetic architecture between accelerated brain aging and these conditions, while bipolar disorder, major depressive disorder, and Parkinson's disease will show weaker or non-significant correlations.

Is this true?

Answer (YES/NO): NO